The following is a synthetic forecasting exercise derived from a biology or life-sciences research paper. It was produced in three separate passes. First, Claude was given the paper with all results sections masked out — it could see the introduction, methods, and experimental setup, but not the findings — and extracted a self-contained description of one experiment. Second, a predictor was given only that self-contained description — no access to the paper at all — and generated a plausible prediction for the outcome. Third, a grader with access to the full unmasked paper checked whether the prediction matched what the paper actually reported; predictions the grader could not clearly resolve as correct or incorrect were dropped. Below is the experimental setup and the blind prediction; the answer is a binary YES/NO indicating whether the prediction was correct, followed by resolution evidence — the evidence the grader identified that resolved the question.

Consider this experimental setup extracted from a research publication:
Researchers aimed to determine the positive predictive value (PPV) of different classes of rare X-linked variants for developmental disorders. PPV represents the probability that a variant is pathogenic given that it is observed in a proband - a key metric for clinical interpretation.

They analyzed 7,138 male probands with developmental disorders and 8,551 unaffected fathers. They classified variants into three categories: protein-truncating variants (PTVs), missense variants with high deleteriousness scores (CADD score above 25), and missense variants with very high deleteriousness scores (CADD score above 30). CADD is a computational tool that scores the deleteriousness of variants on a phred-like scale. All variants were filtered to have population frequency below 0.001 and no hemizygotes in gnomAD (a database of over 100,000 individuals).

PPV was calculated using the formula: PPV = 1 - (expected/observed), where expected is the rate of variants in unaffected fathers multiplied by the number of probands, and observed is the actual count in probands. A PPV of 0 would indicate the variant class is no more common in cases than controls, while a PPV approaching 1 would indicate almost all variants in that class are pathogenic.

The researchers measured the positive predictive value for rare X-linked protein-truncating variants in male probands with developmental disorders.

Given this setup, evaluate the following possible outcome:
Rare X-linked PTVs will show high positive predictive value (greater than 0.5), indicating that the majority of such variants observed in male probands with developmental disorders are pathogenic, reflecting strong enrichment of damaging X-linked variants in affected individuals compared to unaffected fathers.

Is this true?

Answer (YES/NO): YES